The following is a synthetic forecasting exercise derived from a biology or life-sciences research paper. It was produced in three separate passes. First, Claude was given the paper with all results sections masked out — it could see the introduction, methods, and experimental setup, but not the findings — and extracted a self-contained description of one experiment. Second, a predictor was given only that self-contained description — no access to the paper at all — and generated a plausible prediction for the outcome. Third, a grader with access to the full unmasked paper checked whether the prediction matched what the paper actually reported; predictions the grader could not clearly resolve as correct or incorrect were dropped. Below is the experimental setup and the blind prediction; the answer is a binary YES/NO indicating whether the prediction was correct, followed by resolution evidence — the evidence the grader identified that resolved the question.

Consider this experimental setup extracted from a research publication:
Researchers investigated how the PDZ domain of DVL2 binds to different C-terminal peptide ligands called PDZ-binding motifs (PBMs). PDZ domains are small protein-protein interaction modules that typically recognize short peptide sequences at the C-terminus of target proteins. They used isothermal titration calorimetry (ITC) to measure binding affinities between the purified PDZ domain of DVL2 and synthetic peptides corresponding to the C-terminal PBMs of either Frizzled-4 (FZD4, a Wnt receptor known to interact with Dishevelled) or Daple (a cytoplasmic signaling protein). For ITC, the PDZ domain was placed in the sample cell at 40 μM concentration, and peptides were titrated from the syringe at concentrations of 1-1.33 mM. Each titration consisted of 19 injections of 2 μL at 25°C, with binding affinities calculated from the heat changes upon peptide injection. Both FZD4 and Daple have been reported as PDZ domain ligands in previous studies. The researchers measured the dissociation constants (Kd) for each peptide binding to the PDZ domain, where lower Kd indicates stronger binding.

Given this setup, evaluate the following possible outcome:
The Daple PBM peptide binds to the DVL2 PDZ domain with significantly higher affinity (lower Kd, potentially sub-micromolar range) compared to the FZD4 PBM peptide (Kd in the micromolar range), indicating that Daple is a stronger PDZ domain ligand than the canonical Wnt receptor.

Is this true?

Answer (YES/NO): NO